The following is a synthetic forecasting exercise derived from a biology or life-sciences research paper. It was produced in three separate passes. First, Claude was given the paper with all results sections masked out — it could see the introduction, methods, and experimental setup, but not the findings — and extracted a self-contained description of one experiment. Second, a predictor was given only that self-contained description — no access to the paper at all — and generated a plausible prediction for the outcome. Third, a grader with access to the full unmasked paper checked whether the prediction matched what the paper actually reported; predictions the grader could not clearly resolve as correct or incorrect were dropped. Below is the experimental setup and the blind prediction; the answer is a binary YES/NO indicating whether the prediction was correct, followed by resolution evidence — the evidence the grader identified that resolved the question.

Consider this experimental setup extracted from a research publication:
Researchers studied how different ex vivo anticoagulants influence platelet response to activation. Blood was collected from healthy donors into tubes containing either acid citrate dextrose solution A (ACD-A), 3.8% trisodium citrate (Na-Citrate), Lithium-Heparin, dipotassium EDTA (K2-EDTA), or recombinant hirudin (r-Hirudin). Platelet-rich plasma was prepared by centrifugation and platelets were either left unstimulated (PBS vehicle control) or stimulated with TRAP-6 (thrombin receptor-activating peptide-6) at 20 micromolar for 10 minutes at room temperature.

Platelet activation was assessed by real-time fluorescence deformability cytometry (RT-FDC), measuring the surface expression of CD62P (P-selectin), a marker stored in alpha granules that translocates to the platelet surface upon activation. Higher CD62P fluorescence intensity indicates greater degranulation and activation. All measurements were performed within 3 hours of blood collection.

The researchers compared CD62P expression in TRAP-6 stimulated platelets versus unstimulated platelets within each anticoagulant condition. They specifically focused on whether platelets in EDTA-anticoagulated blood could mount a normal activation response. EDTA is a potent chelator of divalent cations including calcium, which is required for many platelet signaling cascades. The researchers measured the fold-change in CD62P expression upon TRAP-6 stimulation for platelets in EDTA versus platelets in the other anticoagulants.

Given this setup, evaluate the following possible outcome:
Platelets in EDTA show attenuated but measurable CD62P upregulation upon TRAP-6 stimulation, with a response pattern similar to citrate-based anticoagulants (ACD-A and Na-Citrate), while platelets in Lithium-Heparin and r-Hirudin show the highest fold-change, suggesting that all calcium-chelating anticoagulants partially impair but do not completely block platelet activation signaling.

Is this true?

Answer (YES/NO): NO